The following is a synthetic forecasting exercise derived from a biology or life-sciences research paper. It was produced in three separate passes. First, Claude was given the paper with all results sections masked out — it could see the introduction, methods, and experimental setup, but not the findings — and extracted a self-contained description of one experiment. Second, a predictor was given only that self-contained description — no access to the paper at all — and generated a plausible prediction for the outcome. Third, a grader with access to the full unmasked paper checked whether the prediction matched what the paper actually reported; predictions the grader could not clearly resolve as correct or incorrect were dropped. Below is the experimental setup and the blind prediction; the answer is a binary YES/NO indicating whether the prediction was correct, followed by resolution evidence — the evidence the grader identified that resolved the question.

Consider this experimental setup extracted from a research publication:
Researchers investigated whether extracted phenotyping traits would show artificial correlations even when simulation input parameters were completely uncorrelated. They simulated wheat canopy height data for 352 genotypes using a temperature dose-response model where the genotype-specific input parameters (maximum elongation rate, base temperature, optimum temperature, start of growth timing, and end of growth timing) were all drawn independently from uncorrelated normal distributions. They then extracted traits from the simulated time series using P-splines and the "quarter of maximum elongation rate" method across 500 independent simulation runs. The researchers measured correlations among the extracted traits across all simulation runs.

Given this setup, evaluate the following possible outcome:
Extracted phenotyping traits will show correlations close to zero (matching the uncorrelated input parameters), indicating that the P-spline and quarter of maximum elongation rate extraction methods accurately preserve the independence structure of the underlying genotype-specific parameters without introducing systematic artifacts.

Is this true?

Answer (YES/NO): NO